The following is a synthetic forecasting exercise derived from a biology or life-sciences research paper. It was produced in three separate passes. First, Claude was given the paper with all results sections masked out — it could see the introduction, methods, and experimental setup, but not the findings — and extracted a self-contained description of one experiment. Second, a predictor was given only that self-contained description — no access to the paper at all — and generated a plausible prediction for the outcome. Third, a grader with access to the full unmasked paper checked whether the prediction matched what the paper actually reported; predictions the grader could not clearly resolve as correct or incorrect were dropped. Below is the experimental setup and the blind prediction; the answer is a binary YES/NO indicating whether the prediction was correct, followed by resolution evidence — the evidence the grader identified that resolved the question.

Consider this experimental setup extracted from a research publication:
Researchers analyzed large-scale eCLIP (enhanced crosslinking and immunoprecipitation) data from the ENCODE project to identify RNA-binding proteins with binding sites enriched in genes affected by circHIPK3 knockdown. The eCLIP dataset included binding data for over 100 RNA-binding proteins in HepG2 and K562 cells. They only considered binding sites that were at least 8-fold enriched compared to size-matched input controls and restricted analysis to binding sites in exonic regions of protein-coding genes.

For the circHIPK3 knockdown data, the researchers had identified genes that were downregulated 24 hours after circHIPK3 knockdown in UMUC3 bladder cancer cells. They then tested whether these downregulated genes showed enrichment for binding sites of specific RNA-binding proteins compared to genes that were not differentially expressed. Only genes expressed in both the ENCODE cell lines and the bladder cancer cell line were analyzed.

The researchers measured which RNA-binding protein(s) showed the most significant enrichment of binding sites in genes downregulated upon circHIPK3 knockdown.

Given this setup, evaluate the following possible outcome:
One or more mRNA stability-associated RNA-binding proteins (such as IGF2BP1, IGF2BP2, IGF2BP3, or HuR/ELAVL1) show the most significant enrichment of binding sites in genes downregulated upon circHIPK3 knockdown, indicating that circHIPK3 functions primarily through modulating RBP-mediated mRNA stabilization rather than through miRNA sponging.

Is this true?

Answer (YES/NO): YES